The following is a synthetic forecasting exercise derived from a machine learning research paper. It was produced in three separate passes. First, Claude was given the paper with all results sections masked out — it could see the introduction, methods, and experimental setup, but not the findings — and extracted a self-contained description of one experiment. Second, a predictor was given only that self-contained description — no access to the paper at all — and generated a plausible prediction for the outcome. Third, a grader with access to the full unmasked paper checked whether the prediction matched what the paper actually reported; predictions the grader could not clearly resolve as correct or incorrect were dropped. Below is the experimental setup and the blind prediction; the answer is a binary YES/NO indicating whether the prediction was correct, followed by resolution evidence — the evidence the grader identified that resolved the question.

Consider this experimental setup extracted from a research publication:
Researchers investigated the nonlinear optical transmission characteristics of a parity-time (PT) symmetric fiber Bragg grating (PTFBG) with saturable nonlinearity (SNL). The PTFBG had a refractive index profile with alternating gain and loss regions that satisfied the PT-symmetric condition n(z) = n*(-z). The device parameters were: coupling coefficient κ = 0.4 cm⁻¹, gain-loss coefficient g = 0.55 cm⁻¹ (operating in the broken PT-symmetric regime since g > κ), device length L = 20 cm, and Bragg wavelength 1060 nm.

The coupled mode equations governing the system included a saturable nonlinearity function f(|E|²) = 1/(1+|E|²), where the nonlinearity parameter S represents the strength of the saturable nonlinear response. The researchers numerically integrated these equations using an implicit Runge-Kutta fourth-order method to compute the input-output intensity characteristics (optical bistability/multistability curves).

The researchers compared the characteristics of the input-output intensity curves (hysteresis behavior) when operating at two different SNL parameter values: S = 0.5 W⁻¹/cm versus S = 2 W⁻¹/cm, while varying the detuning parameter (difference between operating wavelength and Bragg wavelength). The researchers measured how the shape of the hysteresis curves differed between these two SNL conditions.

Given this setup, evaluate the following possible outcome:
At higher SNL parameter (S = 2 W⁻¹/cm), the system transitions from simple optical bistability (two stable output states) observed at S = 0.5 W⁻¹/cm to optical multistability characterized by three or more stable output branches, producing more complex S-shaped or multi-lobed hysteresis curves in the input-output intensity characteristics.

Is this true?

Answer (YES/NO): NO